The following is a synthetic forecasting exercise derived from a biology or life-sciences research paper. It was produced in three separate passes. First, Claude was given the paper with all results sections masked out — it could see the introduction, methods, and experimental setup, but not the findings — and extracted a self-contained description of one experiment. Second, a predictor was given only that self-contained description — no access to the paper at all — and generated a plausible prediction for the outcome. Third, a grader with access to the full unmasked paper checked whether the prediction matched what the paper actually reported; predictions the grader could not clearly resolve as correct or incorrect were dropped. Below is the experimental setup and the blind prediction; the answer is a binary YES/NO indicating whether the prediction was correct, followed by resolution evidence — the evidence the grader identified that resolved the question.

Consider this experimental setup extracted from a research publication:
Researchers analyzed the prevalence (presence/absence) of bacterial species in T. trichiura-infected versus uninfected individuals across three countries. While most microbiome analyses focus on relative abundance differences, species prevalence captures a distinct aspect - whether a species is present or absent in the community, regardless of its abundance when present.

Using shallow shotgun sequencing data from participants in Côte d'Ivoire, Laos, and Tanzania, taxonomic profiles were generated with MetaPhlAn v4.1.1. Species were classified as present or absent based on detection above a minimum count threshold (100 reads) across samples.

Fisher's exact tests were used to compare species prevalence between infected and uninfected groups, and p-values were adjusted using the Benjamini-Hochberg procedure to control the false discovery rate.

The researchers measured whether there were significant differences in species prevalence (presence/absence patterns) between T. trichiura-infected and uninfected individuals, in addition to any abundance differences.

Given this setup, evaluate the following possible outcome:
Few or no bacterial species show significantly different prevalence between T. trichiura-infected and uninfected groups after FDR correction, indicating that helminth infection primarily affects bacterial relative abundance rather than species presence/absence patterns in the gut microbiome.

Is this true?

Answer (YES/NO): NO